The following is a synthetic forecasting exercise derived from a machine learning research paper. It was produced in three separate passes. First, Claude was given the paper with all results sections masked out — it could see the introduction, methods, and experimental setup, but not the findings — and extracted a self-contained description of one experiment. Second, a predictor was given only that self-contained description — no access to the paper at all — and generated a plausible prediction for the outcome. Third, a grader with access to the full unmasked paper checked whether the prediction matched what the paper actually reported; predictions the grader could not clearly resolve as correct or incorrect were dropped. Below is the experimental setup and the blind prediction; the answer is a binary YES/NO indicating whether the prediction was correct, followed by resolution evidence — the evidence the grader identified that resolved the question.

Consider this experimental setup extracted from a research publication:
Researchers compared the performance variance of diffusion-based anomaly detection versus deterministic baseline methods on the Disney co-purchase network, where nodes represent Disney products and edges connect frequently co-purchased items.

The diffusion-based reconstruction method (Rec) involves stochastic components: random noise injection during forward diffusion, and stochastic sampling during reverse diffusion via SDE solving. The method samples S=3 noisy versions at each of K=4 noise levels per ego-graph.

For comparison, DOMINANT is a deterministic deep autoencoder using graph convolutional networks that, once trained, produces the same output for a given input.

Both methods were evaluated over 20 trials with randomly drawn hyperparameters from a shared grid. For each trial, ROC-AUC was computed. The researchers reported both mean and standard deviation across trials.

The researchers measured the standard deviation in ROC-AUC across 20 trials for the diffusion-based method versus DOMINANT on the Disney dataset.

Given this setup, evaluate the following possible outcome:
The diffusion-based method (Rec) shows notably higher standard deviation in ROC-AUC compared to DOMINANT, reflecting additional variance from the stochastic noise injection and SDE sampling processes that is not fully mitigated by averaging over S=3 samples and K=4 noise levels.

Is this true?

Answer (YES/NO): YES